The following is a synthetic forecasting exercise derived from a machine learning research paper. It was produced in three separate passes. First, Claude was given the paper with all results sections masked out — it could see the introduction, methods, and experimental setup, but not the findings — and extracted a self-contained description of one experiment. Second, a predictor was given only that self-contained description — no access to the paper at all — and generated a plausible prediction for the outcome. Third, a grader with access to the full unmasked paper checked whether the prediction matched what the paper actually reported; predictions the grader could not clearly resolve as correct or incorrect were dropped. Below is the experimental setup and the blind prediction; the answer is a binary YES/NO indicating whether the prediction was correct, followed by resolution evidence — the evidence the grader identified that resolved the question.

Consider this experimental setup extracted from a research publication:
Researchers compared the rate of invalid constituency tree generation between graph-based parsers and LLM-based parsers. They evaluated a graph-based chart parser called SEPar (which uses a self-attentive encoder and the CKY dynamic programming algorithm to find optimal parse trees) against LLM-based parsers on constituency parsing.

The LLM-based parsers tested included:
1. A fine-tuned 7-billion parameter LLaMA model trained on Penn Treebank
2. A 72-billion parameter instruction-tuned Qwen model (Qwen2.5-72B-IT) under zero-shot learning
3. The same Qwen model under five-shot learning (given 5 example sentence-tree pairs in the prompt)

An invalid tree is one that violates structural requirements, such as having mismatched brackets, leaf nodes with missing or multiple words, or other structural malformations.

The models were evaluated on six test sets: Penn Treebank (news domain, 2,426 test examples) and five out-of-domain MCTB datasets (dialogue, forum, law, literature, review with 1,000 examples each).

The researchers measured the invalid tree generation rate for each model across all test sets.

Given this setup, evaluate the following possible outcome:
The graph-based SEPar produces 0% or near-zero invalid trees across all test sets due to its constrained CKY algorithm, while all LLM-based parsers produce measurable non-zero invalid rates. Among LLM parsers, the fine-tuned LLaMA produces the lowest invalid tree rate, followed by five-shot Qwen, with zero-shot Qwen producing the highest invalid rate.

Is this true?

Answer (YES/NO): YES